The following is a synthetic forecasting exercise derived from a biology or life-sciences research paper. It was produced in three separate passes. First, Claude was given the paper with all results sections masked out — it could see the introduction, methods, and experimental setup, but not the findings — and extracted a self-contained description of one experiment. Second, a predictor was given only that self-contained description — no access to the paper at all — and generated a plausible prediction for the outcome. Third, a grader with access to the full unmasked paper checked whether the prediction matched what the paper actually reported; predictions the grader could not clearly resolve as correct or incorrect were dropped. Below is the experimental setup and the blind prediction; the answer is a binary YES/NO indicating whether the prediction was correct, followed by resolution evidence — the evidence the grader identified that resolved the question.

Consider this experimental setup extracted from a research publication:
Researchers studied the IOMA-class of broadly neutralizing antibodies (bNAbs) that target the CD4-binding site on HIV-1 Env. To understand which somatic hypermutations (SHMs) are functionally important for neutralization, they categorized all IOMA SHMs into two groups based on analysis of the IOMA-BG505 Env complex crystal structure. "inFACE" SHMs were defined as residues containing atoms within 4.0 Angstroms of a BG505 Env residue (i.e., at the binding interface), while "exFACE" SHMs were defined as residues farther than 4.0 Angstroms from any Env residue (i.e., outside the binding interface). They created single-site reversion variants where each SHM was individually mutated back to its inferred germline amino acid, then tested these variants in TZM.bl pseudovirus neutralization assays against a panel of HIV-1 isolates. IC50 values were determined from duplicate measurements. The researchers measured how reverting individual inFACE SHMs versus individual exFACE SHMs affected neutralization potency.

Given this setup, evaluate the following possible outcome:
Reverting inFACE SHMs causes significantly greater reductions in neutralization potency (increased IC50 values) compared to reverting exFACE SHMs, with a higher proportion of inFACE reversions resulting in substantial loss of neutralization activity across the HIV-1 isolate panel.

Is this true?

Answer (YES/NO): YES